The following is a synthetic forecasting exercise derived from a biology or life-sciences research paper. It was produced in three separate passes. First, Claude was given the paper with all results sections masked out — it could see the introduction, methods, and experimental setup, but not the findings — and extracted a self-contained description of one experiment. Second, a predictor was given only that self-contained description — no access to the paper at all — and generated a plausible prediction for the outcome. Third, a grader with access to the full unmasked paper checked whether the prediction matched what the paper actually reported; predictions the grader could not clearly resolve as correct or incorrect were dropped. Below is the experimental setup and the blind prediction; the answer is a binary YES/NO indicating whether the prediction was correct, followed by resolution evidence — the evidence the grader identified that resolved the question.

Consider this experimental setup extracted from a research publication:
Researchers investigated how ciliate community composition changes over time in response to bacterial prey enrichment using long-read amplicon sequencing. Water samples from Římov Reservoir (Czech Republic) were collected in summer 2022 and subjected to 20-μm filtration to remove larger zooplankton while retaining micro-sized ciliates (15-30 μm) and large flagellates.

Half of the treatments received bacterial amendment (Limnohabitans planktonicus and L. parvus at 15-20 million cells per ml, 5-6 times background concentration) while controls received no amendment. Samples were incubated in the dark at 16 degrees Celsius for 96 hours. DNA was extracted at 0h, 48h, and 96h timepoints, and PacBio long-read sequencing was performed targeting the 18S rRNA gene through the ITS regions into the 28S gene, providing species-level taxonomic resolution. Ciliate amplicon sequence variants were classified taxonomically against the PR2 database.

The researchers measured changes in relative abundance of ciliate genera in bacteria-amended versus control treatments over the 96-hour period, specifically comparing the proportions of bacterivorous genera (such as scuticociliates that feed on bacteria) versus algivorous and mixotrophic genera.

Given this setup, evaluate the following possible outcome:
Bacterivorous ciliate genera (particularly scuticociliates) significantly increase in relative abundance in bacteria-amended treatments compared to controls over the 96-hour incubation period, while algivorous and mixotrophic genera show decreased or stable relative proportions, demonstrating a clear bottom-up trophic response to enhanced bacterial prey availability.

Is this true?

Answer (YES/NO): NO